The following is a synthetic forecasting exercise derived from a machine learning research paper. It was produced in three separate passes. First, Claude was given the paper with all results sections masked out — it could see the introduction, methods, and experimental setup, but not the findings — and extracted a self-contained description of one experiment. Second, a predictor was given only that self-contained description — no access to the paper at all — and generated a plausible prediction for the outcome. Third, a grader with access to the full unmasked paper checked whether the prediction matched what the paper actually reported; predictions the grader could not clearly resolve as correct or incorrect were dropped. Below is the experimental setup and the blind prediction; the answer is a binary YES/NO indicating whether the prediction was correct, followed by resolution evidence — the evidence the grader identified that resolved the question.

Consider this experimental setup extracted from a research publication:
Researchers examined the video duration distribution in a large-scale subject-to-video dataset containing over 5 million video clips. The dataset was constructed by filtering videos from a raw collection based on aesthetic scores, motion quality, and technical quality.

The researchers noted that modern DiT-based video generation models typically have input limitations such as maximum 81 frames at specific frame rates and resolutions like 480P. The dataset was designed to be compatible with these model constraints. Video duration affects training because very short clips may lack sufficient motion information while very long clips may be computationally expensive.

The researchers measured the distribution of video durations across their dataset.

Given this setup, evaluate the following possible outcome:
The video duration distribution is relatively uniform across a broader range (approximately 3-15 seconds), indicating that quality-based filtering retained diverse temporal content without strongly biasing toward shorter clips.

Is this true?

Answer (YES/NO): NO